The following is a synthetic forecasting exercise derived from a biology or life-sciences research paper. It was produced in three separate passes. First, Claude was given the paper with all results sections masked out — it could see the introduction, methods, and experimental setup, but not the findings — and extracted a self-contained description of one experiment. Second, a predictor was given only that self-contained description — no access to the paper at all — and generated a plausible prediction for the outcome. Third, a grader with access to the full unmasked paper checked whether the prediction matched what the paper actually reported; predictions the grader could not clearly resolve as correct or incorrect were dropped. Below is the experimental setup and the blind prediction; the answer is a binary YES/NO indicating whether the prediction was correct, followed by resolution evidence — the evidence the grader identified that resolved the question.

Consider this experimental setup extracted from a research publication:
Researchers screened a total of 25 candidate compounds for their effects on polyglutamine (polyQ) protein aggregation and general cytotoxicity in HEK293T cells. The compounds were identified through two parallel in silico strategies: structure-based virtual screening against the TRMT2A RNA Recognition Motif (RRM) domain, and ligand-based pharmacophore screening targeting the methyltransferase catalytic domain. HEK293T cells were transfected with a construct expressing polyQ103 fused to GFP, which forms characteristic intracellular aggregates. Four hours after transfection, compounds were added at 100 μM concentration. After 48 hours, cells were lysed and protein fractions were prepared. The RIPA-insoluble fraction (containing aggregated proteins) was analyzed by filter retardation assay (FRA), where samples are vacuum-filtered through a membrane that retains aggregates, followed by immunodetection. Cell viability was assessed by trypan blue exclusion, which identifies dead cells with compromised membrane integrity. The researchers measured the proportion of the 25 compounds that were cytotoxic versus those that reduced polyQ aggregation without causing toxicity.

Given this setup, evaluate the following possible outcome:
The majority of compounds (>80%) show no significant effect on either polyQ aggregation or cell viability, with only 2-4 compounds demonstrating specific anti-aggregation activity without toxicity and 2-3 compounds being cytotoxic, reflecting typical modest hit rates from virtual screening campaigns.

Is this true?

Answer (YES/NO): NO